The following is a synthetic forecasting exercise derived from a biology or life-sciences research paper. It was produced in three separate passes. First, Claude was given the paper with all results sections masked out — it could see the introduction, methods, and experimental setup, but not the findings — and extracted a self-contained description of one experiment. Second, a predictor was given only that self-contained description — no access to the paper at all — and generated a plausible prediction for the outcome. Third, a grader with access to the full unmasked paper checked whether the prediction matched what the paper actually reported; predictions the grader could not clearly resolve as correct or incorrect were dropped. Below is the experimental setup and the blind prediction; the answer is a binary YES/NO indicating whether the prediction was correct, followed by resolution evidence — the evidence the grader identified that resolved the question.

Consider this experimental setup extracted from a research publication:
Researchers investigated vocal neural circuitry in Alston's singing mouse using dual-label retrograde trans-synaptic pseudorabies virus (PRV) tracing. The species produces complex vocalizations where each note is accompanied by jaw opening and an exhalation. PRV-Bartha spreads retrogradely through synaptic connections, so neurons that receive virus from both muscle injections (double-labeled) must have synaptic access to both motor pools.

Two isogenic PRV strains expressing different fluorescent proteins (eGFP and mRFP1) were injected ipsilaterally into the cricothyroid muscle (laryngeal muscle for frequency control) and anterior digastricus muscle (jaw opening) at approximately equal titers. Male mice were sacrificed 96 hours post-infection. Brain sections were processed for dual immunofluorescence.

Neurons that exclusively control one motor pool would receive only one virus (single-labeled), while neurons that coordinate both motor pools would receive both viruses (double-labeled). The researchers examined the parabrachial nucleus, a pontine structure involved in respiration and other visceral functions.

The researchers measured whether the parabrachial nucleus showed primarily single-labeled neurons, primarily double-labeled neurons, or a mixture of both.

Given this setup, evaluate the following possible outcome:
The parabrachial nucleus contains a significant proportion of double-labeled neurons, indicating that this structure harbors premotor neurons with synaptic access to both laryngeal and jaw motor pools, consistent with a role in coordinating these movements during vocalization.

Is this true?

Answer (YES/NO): YES